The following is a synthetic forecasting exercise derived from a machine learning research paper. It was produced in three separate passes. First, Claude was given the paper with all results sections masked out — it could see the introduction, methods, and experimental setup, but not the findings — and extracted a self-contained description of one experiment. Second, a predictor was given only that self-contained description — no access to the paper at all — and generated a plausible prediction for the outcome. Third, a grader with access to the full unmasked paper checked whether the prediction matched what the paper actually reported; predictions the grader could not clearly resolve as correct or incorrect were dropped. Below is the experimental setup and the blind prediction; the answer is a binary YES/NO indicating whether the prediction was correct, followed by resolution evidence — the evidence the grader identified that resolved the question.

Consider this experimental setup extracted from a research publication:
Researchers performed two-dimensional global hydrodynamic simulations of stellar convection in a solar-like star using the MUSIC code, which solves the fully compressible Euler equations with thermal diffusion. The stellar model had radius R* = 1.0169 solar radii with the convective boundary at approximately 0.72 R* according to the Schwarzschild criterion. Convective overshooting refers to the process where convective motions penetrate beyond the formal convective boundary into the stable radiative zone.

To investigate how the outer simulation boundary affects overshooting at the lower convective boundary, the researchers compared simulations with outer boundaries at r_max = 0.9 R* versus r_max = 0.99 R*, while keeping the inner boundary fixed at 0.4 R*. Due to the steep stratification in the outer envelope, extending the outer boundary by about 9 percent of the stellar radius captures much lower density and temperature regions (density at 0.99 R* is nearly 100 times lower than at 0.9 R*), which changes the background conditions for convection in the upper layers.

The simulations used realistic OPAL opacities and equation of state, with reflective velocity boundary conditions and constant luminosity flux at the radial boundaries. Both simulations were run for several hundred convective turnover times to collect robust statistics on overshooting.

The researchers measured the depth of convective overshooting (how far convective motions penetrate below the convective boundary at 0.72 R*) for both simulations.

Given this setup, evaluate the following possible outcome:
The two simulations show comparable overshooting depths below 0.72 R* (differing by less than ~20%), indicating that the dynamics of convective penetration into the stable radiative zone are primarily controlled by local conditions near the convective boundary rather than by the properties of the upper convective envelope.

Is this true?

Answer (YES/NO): NO